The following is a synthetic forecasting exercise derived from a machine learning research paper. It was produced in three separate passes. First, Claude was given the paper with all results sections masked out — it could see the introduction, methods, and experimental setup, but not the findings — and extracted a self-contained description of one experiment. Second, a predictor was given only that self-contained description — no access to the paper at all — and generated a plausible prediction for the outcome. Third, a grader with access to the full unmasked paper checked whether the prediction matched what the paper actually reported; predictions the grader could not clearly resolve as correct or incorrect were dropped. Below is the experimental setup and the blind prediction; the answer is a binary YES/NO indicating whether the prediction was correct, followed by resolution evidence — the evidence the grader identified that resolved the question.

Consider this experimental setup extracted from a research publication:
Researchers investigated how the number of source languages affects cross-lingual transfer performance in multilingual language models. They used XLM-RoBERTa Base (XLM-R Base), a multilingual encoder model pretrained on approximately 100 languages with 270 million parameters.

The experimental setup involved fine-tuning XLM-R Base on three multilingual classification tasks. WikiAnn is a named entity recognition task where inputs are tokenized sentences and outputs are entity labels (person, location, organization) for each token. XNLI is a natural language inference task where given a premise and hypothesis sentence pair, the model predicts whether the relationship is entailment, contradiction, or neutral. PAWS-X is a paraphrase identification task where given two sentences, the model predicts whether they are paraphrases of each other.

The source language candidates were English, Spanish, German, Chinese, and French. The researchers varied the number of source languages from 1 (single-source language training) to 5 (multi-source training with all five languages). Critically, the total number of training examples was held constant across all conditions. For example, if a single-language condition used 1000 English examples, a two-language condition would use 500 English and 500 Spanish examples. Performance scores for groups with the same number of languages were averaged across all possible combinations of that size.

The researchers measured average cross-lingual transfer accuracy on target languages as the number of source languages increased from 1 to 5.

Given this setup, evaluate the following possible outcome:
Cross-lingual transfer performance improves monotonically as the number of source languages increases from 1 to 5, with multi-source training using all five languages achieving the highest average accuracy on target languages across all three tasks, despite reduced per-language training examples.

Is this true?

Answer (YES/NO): NO